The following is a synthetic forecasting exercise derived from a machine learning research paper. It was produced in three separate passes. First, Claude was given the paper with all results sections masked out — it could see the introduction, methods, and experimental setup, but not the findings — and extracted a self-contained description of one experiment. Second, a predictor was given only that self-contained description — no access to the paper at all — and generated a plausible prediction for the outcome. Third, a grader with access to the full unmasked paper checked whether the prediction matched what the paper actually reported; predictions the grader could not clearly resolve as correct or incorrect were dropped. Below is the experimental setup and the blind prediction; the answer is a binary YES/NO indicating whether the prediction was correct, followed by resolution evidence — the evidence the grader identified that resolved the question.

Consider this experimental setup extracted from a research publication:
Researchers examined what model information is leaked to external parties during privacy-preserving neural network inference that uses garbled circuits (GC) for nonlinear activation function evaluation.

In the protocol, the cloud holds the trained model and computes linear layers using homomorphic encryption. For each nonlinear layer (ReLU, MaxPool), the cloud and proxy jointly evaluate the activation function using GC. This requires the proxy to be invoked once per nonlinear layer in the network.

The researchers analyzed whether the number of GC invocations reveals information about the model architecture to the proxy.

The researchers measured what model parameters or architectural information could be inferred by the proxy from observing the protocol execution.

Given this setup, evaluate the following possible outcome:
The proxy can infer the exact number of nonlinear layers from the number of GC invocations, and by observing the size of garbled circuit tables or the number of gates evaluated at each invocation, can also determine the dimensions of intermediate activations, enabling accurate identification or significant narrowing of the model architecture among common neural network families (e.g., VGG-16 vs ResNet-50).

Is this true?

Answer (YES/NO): NO